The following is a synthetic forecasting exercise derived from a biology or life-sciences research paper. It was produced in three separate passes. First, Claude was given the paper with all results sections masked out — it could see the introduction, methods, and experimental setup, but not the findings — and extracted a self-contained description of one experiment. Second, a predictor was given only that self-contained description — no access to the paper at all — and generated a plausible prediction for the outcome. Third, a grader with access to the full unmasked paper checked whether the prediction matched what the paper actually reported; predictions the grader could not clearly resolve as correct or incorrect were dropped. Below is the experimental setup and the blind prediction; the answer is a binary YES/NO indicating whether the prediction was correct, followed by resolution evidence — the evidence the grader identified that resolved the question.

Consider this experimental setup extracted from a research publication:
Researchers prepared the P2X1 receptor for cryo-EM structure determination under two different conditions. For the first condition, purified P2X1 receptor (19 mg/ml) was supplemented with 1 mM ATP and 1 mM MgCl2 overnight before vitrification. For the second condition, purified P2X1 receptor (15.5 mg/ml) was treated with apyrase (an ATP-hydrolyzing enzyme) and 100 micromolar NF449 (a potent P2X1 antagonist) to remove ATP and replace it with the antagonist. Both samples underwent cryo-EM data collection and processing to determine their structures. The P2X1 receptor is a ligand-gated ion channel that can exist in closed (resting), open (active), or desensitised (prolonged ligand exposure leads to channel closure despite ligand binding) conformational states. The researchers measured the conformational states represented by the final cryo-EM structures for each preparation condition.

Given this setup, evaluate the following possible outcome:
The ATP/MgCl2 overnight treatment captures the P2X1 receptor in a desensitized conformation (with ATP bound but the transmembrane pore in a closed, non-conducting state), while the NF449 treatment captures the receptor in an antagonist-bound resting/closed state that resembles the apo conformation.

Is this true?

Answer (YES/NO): YES